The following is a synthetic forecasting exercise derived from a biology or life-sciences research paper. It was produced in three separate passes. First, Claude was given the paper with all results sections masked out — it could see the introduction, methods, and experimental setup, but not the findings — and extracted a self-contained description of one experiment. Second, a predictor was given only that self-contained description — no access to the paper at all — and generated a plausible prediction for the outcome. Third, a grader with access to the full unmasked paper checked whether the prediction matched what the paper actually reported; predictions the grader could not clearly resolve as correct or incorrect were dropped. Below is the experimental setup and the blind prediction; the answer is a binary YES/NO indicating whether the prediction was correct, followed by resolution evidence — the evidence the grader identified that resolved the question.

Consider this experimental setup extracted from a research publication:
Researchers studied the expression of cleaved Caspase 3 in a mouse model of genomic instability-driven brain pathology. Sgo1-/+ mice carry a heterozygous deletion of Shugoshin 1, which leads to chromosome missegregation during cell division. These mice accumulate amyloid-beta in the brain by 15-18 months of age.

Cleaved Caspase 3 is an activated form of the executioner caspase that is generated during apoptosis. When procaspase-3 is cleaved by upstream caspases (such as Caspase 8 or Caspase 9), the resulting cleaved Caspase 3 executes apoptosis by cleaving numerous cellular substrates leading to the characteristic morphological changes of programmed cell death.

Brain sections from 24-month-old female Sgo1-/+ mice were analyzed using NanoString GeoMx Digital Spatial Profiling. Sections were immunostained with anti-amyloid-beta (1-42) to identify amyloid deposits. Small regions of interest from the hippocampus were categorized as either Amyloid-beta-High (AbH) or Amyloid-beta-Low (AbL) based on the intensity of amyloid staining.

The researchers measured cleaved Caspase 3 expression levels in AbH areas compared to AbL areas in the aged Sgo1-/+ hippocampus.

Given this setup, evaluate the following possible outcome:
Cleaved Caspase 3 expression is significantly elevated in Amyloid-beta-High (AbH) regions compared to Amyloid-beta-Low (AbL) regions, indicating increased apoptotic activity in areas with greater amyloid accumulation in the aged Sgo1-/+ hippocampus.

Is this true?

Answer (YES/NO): YES